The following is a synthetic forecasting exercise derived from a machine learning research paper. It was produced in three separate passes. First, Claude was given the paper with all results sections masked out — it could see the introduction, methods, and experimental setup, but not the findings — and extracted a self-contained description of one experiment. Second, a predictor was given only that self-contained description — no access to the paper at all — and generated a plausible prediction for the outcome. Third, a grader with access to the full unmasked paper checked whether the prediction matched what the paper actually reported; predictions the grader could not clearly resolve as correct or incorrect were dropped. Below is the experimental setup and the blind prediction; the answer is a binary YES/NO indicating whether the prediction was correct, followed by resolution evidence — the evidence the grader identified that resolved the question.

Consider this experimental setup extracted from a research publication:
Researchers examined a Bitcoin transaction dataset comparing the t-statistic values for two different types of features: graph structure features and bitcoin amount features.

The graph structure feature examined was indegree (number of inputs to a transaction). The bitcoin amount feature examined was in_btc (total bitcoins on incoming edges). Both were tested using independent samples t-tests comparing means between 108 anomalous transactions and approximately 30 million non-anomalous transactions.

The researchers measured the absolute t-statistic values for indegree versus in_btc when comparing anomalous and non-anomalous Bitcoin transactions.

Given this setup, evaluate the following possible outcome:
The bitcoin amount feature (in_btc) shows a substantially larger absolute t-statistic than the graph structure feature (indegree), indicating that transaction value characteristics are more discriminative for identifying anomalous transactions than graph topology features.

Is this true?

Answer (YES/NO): YES